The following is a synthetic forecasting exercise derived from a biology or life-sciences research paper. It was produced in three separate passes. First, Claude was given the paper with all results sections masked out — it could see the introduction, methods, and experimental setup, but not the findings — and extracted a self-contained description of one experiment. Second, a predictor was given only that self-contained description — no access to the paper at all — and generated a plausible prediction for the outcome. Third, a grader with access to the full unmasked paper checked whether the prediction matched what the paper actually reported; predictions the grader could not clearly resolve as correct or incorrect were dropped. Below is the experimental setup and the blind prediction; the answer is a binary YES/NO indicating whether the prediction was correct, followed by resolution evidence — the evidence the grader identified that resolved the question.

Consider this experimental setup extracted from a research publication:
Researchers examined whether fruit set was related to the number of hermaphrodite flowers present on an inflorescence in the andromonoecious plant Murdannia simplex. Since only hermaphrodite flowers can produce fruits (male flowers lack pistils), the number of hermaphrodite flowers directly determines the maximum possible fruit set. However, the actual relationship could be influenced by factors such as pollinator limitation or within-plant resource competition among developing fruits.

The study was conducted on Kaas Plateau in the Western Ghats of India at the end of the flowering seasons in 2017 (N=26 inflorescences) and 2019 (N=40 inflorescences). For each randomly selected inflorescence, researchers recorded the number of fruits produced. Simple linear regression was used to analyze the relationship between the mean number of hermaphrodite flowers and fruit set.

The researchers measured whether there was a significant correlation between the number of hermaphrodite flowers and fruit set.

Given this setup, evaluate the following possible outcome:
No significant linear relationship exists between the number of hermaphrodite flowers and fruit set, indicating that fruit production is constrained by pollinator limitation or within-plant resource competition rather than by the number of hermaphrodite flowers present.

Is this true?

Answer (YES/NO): NO